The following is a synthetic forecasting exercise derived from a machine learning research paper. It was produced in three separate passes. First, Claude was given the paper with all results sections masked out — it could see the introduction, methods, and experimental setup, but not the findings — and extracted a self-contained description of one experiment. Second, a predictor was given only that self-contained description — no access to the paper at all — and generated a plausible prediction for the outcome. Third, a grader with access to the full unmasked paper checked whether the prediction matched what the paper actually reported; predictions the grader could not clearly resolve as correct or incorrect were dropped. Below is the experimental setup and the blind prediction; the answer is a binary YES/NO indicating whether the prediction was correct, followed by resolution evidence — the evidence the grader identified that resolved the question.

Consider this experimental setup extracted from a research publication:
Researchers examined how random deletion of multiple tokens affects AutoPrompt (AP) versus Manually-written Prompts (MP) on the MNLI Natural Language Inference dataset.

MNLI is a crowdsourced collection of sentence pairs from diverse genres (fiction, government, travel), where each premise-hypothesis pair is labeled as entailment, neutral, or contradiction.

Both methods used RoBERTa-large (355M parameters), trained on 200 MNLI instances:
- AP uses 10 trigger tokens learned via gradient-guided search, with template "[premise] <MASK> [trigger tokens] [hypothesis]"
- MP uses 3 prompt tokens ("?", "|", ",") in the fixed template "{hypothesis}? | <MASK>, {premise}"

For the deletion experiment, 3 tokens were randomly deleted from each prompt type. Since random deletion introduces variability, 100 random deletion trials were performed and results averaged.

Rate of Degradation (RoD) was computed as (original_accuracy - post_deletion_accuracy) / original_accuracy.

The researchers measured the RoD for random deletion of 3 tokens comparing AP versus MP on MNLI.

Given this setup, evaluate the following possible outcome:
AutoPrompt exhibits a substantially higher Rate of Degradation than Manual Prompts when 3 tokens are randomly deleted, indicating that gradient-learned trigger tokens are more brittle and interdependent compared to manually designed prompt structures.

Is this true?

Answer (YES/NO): NO